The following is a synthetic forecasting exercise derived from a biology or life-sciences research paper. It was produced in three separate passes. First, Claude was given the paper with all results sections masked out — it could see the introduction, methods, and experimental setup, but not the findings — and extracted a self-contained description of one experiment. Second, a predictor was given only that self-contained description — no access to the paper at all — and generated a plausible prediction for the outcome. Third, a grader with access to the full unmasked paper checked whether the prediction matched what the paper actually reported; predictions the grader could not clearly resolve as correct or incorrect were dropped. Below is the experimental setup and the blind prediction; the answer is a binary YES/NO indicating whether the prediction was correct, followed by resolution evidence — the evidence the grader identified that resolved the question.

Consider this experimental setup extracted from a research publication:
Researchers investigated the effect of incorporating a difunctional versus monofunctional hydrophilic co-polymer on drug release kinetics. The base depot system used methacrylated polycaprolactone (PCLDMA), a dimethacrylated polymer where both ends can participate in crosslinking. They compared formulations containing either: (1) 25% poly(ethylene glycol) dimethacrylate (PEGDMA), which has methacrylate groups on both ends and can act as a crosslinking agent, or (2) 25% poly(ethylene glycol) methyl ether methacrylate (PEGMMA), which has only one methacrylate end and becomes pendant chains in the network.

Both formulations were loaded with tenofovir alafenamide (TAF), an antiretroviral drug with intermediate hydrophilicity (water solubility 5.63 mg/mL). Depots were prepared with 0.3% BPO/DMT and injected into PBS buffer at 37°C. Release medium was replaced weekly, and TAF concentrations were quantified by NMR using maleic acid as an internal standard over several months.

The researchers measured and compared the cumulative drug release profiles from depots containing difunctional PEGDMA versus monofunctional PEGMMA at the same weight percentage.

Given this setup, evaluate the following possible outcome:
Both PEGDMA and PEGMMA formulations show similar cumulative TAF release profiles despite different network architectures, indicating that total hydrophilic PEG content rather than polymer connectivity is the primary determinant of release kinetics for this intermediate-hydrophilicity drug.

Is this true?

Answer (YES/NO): NO